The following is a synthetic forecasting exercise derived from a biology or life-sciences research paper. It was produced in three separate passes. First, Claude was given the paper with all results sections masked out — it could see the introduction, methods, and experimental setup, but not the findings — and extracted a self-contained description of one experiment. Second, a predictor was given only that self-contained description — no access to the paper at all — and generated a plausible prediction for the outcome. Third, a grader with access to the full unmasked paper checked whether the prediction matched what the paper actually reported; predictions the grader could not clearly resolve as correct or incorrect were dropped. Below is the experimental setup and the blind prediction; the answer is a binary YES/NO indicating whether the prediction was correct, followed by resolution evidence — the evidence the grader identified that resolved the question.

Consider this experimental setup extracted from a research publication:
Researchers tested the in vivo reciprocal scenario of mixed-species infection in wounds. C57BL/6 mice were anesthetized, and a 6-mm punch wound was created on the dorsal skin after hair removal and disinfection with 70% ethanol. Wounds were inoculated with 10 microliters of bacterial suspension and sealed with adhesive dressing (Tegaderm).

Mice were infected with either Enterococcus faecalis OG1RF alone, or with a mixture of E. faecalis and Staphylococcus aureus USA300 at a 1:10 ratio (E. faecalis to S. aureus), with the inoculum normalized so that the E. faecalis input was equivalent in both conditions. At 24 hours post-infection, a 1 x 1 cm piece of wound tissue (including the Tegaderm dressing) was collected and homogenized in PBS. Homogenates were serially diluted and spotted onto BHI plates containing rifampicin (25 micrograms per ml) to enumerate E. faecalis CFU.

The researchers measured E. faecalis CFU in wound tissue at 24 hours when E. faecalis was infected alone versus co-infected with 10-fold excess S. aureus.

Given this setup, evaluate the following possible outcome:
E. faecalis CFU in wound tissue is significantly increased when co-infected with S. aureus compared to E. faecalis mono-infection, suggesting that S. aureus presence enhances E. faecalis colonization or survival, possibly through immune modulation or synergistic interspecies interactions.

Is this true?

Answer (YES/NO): YES